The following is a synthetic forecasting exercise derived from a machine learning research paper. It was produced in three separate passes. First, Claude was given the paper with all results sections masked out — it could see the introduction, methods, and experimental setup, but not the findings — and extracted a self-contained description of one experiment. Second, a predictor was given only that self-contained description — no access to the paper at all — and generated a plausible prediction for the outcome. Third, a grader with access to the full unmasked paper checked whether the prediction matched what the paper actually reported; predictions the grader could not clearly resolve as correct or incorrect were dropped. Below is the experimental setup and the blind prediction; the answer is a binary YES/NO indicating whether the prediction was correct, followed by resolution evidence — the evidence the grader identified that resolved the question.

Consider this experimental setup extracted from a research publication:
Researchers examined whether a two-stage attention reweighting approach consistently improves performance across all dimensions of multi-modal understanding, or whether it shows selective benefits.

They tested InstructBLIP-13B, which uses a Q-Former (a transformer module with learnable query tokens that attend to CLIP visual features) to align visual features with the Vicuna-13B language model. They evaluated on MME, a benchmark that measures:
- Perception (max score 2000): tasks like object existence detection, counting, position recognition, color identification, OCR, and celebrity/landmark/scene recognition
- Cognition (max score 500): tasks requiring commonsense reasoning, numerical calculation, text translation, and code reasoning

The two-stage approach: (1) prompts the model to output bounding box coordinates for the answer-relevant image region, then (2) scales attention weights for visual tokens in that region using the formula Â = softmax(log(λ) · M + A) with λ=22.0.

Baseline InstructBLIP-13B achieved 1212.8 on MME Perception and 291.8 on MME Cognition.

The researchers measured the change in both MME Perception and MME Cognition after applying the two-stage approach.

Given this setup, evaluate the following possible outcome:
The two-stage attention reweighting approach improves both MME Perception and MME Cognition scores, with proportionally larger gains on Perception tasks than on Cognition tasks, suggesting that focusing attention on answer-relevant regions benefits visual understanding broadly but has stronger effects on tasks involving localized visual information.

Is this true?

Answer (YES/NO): NO